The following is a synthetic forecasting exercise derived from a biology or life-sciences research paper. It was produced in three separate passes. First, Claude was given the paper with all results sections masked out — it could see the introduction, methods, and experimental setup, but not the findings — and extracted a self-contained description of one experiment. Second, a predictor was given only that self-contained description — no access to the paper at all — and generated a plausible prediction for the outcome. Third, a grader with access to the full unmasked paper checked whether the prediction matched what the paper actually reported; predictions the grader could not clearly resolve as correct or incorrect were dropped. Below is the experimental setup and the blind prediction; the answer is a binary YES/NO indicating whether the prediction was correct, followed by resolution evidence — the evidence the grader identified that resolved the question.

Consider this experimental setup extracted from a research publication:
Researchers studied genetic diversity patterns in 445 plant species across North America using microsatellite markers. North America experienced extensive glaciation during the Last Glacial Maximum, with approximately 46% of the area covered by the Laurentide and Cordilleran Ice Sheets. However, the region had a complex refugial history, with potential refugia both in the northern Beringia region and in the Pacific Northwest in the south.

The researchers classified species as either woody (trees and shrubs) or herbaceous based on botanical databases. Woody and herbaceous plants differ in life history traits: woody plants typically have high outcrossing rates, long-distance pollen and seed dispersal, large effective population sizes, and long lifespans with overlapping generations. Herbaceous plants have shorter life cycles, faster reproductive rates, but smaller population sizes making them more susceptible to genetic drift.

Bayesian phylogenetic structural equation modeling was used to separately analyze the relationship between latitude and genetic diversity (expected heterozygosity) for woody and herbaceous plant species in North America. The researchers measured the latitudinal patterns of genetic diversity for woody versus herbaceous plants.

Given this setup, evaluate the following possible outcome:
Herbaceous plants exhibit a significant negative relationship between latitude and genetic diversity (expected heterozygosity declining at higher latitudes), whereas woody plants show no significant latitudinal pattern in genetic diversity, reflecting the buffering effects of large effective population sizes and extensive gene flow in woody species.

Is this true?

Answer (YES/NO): NO